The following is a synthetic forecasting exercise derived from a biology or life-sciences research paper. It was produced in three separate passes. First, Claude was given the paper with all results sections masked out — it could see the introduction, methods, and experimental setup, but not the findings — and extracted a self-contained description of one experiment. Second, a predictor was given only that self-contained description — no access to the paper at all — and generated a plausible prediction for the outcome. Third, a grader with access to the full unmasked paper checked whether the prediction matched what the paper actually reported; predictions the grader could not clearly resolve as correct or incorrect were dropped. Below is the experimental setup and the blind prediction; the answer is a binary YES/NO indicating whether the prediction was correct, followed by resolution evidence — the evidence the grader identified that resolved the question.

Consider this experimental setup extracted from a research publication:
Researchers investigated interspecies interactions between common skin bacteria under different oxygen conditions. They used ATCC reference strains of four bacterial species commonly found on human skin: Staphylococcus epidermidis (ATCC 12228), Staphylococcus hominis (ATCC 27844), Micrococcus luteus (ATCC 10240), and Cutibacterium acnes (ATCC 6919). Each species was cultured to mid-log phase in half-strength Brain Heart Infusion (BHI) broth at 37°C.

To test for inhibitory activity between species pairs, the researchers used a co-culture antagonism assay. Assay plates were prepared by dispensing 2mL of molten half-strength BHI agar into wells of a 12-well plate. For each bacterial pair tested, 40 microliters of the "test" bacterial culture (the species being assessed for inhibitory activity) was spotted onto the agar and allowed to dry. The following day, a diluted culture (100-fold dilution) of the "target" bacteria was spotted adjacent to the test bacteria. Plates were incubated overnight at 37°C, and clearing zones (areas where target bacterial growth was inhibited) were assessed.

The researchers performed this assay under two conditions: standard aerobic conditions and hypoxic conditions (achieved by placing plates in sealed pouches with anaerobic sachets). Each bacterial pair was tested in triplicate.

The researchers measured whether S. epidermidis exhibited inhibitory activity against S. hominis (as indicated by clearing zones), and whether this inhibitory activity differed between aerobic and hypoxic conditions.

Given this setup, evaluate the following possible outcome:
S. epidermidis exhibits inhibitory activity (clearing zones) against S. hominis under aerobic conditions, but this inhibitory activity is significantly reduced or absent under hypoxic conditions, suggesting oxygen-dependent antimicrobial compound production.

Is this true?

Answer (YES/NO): NO